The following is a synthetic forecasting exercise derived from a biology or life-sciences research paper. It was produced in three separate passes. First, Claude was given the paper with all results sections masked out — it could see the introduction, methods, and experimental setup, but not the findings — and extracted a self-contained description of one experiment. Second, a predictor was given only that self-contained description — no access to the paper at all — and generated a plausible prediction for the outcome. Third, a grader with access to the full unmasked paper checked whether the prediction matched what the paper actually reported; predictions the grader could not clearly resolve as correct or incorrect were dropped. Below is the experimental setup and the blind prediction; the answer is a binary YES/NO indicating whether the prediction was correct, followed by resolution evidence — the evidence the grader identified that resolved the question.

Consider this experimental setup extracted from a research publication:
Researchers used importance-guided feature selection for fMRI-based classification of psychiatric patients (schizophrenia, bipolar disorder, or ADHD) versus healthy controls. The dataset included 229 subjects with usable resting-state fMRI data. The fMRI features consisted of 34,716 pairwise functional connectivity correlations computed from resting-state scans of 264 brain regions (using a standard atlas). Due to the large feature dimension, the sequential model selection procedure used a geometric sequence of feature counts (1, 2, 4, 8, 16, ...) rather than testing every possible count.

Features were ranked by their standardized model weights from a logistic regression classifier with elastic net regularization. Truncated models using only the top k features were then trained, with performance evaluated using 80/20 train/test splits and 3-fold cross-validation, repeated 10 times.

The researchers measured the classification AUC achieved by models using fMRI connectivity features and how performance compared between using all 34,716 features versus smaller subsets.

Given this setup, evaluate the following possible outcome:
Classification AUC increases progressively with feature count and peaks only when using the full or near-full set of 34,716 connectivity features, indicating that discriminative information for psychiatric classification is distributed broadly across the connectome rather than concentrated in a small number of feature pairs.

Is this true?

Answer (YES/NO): NO